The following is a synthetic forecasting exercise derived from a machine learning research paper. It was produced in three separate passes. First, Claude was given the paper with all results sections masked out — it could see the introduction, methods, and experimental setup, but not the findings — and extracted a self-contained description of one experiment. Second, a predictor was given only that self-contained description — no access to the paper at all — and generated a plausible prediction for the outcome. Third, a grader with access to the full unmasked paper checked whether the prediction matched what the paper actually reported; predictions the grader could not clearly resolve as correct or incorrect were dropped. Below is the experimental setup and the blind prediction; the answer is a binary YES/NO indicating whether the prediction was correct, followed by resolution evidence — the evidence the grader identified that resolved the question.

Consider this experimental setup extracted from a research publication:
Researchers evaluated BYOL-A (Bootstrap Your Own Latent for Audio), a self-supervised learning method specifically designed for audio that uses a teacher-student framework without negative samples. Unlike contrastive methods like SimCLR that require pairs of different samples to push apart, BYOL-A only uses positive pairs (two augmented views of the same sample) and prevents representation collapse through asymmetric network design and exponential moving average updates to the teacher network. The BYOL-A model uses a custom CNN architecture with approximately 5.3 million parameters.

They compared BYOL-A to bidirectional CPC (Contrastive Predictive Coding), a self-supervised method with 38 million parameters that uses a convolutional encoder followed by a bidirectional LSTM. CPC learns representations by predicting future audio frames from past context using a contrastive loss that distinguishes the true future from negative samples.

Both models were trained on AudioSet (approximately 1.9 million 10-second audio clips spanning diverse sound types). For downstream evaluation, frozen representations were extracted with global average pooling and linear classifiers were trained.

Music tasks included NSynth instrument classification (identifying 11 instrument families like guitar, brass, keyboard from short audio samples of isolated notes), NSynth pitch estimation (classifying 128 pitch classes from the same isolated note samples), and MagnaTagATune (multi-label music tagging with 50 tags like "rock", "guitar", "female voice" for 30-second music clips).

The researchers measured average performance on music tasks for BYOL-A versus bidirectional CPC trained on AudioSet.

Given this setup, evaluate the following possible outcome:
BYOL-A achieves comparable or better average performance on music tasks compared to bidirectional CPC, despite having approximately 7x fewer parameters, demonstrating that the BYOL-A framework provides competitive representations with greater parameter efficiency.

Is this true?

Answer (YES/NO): YES